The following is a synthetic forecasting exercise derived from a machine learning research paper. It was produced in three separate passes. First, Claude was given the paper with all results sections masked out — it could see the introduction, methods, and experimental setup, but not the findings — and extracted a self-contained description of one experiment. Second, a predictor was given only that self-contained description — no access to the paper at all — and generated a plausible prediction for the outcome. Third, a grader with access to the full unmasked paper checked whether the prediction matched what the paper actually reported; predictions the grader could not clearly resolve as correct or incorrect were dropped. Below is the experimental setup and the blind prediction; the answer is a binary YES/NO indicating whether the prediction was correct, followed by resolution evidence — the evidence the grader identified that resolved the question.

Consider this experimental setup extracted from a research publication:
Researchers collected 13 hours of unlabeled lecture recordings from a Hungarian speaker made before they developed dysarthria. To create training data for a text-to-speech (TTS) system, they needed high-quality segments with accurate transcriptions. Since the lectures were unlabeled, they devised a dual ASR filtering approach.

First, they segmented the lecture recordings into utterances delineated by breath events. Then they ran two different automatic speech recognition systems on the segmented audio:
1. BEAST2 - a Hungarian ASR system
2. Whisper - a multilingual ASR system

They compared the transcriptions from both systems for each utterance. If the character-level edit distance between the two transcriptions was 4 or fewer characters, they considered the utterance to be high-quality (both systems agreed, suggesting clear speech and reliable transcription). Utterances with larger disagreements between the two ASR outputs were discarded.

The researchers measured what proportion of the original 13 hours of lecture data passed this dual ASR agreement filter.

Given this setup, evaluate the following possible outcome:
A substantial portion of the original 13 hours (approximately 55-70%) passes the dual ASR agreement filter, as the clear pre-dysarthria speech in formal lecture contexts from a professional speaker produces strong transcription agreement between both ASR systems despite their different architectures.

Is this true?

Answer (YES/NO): NO